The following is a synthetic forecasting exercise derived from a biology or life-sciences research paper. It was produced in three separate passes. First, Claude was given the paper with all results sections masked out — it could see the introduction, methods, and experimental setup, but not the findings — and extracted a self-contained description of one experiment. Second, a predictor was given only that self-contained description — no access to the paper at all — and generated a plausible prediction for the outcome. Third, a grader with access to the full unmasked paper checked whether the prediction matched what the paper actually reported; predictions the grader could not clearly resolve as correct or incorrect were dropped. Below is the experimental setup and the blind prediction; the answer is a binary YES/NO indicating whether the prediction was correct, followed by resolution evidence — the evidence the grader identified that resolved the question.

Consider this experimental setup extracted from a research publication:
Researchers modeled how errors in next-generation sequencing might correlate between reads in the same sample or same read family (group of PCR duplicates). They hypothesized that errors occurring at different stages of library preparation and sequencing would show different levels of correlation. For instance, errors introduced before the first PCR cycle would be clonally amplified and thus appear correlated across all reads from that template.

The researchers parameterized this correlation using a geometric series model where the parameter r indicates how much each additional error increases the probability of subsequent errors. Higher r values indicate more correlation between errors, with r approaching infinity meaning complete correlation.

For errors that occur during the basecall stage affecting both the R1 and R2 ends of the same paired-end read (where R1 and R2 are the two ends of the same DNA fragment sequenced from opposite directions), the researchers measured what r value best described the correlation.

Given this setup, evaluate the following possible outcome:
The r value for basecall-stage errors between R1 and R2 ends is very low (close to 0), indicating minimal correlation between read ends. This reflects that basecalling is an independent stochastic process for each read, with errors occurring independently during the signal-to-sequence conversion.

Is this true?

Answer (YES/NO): NO